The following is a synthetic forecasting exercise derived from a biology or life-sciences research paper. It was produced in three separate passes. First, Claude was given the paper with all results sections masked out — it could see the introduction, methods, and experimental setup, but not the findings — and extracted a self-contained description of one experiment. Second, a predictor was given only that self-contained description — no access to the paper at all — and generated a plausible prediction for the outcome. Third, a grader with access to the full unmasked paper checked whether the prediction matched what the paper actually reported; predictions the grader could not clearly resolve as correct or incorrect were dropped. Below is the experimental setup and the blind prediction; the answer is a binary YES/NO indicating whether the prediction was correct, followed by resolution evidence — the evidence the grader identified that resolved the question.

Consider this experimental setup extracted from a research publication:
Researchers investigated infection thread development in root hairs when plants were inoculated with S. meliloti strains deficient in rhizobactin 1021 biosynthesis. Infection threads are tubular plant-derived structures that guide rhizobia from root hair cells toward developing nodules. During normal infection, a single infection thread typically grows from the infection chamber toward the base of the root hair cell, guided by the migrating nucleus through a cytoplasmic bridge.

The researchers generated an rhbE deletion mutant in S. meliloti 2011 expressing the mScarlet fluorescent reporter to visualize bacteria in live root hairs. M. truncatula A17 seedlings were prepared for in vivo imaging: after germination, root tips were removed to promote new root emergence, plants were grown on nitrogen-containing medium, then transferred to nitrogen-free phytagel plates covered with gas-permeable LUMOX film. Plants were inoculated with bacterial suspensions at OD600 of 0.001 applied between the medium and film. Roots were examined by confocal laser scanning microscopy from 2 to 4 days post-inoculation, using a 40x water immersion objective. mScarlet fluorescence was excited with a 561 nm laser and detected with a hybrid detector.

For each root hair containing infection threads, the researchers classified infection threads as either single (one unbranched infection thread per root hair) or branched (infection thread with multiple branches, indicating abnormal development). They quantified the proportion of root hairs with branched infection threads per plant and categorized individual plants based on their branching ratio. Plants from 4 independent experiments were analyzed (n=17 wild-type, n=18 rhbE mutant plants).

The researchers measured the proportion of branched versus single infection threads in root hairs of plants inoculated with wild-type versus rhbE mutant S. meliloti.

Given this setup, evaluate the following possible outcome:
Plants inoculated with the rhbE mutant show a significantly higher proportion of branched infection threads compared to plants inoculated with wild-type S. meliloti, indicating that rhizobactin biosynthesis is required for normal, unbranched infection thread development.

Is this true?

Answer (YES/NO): YES